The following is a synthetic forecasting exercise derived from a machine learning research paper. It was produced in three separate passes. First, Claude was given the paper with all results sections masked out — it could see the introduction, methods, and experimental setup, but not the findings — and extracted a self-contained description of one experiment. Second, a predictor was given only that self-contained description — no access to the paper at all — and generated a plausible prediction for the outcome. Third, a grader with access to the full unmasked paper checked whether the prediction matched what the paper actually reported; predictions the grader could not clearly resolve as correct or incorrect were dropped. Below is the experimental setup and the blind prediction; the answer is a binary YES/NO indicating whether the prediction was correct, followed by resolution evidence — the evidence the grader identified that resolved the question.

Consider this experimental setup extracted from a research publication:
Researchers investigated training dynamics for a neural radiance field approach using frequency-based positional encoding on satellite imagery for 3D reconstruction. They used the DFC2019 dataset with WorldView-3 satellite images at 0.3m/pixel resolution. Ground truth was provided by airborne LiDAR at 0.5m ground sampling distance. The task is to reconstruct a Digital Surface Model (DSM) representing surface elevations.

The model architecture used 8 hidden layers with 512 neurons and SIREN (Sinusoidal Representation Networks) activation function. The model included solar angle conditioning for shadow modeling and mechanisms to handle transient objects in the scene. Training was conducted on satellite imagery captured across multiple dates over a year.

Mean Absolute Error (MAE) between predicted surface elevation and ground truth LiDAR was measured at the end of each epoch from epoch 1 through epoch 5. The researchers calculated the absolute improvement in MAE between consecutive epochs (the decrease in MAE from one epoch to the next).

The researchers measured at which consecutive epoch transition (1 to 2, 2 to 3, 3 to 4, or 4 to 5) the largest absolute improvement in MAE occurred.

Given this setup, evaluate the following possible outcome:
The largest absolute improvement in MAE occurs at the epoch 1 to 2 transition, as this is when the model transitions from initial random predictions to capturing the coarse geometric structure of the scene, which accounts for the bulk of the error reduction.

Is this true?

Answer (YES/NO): NO